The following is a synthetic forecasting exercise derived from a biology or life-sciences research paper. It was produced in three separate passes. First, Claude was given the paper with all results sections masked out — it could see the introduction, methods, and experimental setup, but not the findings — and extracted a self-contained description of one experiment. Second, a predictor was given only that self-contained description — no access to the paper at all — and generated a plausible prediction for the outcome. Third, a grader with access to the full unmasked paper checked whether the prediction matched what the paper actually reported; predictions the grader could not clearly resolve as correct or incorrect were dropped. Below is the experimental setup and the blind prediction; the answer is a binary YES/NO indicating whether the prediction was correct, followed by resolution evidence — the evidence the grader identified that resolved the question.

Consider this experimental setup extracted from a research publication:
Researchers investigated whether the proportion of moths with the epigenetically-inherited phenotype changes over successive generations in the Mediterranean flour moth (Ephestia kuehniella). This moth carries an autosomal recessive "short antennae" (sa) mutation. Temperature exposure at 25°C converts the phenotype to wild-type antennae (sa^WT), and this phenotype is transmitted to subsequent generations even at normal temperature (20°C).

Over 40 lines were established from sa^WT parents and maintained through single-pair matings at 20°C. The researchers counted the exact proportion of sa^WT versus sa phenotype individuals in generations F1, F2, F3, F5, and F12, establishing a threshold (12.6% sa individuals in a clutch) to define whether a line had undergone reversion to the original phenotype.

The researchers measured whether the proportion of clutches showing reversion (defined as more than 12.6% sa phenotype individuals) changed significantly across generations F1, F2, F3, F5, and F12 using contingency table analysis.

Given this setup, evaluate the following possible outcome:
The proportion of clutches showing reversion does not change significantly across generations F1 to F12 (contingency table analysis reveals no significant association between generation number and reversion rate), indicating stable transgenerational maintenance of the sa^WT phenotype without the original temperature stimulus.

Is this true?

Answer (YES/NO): YES